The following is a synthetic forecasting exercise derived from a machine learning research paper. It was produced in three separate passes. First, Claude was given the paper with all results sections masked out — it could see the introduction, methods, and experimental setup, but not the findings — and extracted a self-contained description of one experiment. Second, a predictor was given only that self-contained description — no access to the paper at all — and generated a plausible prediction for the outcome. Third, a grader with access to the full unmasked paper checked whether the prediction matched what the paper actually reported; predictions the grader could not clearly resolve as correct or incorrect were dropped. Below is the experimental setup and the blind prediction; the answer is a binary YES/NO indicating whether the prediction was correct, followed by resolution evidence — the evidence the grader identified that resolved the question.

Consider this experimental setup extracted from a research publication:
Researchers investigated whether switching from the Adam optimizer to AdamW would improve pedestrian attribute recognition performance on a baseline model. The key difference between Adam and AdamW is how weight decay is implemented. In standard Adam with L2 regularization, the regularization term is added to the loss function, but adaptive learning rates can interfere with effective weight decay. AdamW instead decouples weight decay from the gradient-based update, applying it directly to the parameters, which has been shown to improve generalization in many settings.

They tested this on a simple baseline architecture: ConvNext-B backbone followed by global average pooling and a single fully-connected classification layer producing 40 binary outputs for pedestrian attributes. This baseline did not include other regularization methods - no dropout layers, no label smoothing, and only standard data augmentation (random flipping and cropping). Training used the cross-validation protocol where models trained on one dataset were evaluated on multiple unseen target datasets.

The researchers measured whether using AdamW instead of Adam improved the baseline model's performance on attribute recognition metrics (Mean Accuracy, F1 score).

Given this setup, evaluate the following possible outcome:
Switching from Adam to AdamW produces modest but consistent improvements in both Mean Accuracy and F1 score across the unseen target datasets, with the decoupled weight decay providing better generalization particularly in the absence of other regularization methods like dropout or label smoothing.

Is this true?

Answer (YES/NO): NO